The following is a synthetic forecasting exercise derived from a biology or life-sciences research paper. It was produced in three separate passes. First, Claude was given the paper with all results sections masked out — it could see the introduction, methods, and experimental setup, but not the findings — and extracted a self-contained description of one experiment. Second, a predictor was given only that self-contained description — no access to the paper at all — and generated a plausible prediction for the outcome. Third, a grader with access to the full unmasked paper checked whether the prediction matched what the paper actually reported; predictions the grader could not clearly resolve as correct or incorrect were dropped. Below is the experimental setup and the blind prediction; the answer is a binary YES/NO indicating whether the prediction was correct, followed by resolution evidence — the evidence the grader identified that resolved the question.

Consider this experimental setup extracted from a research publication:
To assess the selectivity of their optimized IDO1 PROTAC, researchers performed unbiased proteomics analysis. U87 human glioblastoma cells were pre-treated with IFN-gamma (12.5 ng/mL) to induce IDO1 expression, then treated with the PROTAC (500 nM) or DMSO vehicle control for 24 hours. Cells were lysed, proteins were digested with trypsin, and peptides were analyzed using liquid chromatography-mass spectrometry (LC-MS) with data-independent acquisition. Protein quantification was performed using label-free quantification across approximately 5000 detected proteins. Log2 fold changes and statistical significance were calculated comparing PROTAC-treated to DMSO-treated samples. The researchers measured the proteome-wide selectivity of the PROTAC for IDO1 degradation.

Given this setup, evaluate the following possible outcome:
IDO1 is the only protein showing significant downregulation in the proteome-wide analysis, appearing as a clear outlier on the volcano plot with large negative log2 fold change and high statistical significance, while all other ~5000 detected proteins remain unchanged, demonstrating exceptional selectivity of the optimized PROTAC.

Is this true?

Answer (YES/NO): NO